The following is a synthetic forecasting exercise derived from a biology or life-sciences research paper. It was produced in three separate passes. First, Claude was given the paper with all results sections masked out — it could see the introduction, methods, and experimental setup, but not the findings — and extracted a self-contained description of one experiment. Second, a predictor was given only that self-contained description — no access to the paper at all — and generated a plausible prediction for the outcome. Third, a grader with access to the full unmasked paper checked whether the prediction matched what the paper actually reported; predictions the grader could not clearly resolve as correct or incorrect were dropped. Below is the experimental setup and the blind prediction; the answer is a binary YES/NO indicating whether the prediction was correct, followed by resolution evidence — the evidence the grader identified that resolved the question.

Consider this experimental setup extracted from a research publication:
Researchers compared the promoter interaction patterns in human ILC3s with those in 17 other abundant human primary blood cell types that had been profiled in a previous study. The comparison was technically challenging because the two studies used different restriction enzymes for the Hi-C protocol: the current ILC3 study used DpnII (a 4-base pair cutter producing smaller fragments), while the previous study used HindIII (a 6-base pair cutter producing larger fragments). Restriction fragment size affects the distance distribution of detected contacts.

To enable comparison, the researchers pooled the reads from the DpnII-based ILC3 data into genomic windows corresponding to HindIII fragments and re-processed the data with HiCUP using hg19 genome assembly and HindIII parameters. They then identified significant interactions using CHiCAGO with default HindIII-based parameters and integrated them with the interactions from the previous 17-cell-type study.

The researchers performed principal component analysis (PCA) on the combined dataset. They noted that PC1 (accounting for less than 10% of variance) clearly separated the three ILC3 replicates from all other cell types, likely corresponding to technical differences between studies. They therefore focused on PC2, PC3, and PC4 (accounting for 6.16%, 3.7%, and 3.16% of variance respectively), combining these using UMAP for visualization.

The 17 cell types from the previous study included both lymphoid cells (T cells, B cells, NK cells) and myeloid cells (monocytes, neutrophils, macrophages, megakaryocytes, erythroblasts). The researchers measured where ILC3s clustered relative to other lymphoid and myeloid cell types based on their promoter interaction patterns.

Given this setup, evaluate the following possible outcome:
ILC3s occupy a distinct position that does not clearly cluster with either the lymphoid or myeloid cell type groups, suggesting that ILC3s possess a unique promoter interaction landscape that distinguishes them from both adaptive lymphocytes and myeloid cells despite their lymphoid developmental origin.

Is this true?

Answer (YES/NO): NO